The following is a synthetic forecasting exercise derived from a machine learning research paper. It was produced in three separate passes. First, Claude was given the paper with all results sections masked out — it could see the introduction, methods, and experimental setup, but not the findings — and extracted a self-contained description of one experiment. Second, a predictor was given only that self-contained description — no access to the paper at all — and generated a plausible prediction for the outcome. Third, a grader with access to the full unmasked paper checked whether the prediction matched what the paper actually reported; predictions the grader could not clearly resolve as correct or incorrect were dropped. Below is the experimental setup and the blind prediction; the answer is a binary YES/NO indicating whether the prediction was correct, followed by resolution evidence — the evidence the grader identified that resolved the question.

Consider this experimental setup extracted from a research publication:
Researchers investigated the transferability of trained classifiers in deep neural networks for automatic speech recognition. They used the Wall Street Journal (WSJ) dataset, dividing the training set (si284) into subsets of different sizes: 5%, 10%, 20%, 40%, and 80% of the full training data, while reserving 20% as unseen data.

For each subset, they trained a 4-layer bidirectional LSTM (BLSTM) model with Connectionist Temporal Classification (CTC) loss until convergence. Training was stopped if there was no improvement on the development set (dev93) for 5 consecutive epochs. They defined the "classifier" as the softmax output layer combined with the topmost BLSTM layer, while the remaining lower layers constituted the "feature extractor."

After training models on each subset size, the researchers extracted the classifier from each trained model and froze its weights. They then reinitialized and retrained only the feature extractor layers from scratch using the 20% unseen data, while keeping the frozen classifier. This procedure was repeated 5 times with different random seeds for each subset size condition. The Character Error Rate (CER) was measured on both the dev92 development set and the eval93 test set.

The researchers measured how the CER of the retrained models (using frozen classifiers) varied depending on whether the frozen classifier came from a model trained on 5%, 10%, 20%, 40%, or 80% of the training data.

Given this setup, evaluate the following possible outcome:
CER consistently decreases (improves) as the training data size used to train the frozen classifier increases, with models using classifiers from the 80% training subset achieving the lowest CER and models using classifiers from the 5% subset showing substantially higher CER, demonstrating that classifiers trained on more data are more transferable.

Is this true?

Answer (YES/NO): YES